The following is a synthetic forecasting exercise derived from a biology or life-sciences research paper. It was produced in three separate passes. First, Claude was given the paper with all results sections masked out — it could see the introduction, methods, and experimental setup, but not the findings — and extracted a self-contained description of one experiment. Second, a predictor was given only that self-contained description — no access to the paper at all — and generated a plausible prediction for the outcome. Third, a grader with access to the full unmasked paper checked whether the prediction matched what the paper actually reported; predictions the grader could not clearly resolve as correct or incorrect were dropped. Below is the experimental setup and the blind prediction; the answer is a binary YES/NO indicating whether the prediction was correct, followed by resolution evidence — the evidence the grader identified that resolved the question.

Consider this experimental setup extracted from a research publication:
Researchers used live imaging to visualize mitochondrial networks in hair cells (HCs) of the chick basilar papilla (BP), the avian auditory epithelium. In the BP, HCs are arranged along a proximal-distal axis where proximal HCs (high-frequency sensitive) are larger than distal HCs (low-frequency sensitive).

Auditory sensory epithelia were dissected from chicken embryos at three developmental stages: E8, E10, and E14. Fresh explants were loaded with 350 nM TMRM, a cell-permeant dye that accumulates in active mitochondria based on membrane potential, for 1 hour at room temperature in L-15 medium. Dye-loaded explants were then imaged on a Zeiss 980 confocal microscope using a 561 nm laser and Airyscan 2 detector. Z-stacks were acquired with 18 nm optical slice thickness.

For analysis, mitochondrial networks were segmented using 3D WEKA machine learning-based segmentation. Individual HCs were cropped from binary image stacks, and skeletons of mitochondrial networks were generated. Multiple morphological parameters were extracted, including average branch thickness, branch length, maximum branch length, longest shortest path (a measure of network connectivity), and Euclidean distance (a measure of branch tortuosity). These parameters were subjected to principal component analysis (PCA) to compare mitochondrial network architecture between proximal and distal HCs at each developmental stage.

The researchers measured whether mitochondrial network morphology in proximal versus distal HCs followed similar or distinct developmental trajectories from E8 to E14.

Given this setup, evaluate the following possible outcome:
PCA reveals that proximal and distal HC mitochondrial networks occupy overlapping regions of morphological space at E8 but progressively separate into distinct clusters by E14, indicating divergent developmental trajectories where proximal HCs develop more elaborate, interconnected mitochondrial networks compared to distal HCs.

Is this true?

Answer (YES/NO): YES